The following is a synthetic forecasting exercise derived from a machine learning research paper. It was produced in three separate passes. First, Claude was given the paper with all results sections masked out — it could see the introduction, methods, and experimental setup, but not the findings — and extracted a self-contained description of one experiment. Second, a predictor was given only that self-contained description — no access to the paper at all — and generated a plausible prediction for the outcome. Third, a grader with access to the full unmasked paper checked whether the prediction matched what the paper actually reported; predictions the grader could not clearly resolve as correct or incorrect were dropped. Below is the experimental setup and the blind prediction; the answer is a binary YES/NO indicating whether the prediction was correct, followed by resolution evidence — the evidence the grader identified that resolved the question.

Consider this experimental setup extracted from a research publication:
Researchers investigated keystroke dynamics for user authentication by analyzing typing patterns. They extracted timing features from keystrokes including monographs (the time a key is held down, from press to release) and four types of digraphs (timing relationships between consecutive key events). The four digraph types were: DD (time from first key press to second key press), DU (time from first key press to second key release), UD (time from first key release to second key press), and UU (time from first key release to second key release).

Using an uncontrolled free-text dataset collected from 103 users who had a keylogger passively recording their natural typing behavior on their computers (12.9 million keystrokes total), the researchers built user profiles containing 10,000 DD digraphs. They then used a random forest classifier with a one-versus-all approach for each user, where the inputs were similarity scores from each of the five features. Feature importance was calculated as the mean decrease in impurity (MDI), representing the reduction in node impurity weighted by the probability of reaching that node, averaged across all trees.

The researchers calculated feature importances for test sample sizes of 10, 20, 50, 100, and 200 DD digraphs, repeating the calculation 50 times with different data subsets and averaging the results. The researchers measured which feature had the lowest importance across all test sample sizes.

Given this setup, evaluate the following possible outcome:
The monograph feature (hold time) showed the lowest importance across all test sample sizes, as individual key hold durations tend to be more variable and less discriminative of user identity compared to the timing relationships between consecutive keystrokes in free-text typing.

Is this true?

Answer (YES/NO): NO